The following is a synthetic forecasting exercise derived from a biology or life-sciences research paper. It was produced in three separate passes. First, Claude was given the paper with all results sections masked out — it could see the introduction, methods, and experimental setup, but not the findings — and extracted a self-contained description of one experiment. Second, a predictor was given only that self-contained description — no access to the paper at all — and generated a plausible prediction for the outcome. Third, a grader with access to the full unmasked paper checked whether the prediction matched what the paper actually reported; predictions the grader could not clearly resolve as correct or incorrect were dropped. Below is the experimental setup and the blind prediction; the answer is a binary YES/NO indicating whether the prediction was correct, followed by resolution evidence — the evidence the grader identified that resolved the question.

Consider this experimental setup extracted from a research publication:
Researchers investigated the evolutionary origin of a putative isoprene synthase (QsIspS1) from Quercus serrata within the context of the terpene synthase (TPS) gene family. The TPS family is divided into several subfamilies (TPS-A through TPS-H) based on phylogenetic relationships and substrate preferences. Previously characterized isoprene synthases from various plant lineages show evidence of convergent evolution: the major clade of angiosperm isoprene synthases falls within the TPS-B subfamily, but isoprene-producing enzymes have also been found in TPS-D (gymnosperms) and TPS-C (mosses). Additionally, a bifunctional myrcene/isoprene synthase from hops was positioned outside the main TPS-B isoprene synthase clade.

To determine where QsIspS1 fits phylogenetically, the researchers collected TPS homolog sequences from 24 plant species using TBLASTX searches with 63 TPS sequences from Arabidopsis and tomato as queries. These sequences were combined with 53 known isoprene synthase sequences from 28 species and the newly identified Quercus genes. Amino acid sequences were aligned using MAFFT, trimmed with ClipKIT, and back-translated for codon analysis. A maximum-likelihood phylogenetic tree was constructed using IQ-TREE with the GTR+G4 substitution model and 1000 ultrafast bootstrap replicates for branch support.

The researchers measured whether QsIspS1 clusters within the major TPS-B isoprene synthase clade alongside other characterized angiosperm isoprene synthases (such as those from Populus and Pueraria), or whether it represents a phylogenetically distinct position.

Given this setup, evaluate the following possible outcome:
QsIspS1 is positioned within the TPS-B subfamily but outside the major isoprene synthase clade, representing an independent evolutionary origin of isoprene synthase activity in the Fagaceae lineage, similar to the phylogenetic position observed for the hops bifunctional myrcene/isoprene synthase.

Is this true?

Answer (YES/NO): NO